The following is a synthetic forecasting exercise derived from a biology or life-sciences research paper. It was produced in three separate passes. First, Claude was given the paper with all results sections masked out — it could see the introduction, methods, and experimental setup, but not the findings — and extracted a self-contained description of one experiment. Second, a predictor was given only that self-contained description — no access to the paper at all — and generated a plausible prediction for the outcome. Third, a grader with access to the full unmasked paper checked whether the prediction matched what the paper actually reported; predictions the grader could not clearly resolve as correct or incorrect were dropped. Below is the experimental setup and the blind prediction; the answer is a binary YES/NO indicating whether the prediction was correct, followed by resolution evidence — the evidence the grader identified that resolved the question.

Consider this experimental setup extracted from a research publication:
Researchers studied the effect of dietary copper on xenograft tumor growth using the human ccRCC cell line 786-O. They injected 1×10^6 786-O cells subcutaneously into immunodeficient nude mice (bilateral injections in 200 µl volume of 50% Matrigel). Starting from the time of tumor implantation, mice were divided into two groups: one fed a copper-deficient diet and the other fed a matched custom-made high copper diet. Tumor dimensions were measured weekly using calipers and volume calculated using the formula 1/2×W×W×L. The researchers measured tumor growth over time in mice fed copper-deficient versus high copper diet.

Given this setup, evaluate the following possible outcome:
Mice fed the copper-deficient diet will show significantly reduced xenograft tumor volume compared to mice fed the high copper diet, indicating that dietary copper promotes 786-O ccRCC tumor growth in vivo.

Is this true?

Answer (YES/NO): YES